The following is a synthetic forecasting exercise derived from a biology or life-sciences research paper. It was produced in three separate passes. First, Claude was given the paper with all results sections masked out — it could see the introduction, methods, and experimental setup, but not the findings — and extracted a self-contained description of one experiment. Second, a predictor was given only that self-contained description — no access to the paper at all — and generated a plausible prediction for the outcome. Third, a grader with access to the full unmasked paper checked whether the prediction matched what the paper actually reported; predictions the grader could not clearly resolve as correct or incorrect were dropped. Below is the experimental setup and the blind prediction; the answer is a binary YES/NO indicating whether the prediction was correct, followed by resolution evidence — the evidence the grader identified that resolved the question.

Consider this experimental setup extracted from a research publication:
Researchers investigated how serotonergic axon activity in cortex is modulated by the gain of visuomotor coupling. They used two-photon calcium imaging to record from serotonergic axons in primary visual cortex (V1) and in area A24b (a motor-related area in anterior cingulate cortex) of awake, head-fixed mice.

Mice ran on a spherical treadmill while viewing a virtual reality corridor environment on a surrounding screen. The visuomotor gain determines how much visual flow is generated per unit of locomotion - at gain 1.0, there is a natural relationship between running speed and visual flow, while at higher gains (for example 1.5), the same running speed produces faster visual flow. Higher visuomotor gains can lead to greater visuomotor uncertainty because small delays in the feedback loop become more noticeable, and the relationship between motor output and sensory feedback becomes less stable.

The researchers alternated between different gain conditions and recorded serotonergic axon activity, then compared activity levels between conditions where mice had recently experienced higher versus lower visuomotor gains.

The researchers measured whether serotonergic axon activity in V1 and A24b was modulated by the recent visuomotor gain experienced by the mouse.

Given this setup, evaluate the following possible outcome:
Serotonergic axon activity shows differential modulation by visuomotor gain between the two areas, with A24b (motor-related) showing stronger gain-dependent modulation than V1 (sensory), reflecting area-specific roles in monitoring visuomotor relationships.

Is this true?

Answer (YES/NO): NO